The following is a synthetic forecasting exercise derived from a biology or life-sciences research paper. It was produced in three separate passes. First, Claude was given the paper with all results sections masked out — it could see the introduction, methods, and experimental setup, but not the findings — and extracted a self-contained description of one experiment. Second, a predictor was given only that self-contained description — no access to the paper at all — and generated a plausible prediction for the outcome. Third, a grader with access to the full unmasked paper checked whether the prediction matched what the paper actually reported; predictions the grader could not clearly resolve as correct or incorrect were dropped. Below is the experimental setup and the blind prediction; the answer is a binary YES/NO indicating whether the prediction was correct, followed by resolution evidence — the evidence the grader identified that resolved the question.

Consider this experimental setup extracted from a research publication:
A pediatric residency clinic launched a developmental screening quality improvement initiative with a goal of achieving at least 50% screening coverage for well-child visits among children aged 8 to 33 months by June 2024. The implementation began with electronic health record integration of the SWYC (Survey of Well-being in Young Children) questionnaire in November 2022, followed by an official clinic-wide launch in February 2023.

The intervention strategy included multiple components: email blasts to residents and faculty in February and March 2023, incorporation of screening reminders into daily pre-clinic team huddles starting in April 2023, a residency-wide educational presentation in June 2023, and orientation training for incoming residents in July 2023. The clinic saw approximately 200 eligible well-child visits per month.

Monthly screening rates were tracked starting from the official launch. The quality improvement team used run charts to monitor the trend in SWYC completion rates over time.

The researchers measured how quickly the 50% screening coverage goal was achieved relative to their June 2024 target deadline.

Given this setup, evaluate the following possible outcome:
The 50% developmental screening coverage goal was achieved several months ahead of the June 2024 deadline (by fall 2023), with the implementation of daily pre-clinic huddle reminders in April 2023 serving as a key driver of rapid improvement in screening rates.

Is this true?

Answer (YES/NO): NO